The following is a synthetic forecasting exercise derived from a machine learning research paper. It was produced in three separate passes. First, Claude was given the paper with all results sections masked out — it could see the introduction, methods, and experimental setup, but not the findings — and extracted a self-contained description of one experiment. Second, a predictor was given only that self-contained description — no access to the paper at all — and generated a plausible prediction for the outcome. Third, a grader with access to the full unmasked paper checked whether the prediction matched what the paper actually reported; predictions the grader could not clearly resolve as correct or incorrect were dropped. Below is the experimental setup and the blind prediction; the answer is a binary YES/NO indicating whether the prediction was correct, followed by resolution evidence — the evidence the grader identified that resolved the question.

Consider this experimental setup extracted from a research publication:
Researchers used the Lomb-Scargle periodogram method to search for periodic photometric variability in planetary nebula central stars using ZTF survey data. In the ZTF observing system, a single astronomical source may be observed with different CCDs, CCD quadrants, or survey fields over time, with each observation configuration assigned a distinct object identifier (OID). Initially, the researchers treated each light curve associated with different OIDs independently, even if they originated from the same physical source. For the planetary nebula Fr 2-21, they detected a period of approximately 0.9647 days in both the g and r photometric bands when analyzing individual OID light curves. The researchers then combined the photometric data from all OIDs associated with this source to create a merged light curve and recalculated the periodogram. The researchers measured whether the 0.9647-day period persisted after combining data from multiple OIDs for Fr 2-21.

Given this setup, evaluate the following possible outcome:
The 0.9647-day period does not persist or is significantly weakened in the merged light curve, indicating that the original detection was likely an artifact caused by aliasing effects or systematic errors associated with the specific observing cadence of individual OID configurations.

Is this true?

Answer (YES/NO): YES